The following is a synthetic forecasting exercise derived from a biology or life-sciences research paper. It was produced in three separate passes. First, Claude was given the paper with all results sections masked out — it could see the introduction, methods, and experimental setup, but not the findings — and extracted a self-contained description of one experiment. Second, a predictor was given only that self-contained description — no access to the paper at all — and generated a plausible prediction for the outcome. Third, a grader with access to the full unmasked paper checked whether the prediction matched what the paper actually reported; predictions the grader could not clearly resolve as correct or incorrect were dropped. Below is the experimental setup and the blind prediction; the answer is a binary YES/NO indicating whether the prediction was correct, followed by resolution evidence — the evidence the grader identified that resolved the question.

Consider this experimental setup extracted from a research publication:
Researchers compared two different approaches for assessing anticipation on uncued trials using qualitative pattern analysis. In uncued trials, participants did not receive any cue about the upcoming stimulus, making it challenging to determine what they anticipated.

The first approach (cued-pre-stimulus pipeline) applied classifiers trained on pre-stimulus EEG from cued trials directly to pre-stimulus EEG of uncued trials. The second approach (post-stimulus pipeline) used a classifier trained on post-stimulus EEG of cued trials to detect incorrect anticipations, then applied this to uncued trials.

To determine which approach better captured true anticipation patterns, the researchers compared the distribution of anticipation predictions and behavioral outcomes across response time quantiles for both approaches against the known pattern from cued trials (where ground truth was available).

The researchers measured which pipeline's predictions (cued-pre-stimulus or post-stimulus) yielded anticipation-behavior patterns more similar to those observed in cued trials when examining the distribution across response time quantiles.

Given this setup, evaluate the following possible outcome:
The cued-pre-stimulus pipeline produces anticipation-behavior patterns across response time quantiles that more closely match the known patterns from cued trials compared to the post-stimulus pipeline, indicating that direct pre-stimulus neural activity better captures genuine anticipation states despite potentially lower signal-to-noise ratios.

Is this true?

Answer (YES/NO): NO